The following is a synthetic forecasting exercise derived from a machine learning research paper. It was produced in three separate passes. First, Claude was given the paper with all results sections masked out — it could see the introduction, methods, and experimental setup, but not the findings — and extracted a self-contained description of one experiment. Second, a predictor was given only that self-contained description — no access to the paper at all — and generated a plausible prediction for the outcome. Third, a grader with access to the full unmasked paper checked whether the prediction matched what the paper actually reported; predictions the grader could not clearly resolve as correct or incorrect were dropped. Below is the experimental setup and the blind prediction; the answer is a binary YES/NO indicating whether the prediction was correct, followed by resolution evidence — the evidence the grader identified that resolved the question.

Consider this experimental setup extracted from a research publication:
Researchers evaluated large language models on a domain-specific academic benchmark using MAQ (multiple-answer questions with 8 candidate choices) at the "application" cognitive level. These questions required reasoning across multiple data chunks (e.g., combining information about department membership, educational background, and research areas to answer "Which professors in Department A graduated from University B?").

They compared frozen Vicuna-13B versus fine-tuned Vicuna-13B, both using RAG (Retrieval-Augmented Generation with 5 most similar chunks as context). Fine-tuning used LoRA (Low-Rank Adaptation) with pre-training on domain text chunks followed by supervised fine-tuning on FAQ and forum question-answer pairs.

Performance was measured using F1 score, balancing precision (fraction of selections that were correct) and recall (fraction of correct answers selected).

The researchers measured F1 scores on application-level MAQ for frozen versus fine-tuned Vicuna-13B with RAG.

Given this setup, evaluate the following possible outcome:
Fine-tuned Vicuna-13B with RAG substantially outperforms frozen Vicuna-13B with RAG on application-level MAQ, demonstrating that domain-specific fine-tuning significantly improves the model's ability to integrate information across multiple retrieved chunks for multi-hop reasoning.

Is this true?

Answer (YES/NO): NO